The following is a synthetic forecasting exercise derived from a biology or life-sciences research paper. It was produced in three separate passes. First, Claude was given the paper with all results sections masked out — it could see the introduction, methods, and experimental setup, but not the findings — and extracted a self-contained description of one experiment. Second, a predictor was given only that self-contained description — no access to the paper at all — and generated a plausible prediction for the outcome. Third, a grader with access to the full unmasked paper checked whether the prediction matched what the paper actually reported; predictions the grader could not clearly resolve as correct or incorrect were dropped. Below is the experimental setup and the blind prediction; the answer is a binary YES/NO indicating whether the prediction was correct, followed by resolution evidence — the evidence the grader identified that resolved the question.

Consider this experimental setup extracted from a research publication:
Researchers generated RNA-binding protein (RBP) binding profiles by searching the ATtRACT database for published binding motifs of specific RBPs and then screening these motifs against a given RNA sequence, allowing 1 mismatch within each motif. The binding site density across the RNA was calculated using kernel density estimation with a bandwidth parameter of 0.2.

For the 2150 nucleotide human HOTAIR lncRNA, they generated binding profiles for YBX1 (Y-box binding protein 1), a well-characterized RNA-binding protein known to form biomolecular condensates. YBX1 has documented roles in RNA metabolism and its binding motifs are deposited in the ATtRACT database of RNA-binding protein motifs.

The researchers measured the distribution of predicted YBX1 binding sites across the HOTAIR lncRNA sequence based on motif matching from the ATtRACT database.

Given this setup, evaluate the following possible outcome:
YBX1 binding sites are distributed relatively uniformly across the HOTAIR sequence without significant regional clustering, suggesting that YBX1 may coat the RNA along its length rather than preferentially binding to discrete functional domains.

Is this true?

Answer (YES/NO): NO